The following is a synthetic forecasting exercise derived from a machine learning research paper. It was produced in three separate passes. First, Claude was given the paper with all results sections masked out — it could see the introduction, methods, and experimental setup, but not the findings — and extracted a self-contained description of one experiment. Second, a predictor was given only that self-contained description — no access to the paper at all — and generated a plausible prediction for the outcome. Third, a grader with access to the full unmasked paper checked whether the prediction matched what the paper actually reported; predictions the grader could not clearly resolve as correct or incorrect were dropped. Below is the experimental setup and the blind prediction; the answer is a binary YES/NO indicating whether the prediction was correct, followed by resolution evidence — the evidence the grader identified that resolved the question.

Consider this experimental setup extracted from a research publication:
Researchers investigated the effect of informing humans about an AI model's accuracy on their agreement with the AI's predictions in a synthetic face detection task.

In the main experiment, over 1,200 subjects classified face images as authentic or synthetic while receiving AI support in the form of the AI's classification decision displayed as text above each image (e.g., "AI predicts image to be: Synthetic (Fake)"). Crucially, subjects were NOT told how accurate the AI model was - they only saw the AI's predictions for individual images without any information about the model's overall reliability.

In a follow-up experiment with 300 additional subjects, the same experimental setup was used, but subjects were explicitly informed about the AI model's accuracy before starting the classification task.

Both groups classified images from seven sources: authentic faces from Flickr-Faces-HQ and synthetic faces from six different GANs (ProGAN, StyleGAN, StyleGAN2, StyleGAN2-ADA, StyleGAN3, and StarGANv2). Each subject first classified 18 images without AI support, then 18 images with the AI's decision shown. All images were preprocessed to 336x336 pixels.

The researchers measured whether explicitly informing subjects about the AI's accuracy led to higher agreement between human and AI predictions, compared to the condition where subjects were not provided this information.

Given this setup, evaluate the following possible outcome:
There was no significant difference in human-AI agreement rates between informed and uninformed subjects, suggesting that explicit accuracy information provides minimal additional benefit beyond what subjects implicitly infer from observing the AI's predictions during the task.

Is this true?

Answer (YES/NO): NO